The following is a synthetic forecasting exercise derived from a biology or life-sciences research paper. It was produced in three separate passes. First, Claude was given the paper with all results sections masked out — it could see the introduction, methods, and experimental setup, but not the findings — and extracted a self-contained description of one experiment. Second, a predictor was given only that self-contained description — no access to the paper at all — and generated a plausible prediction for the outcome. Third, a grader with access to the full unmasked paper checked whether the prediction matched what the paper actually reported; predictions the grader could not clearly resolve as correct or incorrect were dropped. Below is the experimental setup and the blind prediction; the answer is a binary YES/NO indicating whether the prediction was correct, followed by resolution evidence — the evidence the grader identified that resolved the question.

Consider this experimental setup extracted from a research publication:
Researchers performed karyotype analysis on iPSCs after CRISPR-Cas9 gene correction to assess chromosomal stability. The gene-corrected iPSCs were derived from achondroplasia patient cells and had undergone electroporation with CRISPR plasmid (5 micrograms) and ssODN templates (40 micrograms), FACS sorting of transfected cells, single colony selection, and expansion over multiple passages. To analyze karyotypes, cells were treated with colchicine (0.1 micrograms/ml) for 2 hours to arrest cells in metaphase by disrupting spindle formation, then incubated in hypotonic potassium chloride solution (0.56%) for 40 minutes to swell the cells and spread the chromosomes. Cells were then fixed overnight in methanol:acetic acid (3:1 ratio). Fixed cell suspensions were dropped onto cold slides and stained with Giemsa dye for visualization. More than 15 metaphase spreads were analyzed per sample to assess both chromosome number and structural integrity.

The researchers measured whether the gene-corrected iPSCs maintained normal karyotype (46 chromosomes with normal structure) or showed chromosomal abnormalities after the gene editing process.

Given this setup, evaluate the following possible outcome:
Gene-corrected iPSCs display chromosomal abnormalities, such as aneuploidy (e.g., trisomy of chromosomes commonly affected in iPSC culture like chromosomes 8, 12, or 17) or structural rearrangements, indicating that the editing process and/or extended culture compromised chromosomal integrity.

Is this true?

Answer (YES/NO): NO